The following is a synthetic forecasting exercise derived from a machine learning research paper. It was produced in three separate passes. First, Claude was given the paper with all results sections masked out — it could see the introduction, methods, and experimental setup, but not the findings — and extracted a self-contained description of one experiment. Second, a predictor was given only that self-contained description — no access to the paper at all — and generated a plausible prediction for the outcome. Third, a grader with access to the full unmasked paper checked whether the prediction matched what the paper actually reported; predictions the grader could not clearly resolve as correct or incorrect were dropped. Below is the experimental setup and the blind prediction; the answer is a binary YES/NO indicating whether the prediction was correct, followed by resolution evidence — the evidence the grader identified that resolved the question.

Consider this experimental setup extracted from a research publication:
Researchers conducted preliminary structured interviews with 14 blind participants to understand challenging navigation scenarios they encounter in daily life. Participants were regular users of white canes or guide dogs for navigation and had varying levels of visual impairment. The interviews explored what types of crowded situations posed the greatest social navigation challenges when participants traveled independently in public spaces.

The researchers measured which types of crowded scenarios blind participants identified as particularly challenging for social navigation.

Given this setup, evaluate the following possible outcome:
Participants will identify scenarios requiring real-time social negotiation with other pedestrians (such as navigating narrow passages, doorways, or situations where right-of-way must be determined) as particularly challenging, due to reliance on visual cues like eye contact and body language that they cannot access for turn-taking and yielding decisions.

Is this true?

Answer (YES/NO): NO